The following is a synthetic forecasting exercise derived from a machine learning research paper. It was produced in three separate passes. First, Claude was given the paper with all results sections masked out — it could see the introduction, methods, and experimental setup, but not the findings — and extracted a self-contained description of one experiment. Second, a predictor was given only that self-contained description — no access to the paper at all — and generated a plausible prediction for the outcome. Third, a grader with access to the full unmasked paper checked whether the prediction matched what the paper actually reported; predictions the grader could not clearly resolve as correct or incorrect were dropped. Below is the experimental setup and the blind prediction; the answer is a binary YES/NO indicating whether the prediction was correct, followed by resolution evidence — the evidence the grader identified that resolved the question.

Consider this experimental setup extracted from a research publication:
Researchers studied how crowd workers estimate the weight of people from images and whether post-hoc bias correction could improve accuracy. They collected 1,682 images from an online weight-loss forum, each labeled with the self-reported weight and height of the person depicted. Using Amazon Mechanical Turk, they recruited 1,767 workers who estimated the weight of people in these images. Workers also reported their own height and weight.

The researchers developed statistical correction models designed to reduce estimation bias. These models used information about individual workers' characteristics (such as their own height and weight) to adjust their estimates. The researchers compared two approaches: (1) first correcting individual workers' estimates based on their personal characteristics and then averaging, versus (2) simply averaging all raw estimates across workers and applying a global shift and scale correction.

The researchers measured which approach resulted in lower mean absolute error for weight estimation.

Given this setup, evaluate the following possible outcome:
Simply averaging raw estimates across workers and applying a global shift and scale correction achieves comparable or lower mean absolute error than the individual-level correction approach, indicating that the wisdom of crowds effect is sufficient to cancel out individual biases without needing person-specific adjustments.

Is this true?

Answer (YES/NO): YES